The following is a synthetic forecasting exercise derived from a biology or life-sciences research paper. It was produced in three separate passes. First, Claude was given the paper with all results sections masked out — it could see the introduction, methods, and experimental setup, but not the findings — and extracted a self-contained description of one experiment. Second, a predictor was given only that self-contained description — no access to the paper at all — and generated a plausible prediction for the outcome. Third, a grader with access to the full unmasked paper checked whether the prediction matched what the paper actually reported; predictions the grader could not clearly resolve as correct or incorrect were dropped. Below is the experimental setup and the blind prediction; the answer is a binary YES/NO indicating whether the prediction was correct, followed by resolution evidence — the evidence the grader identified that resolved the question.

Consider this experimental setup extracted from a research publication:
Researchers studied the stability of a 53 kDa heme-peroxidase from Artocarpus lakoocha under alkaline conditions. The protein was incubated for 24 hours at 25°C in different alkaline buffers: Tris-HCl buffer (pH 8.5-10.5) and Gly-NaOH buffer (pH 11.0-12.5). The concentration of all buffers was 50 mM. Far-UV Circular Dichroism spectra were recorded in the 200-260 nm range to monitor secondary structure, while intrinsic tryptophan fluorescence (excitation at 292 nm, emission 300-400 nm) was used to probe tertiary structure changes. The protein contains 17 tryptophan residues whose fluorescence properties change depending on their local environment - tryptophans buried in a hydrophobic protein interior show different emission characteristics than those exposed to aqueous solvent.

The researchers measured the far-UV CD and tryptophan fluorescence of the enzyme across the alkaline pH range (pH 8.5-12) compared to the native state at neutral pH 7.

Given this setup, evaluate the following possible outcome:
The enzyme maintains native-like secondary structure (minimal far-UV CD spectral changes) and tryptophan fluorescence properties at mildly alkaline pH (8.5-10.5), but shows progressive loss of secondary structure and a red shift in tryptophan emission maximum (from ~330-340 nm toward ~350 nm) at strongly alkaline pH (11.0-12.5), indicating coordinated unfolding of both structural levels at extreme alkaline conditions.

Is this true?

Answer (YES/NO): NO